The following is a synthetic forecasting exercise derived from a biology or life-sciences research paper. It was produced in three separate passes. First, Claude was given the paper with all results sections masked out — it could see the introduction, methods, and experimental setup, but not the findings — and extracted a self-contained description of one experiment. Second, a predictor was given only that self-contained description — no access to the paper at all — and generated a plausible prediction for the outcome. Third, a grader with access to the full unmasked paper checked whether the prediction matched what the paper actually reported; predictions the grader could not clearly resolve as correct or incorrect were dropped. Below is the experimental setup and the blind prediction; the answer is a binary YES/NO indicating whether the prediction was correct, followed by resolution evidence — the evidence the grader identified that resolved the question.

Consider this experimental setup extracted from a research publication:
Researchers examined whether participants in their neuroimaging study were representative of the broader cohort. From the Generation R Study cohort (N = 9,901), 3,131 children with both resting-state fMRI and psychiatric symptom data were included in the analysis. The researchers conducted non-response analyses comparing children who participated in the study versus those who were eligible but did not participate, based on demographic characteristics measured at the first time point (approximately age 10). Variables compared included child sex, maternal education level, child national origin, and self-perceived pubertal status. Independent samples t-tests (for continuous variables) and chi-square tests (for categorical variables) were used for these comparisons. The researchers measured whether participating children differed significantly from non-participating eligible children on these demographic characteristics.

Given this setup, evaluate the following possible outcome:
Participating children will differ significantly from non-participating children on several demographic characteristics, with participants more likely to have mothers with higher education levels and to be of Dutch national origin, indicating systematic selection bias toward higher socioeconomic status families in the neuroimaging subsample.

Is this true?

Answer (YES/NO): NO